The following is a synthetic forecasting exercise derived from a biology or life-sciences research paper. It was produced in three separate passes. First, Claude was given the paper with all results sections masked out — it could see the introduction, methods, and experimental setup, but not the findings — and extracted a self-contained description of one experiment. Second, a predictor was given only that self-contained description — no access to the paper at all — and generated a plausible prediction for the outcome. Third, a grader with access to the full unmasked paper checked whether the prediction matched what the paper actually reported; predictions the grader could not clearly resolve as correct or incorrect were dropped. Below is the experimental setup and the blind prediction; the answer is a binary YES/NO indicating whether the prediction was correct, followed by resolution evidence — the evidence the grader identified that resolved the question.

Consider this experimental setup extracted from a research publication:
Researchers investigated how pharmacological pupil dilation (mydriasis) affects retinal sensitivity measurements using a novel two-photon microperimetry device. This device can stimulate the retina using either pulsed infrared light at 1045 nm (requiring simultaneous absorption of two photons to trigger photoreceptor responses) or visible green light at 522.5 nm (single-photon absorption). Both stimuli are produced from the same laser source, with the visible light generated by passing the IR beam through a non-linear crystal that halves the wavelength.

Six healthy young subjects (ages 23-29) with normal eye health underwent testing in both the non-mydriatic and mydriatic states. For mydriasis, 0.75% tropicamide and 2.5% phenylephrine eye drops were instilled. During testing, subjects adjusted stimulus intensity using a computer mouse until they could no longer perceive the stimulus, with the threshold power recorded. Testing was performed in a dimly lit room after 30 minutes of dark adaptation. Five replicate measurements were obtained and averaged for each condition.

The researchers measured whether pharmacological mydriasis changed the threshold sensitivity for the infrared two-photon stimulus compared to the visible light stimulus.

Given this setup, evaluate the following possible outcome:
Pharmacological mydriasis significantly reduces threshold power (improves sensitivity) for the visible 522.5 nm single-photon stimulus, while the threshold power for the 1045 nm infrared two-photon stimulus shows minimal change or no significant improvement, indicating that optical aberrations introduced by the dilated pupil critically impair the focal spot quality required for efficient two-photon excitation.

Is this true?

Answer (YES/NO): NO